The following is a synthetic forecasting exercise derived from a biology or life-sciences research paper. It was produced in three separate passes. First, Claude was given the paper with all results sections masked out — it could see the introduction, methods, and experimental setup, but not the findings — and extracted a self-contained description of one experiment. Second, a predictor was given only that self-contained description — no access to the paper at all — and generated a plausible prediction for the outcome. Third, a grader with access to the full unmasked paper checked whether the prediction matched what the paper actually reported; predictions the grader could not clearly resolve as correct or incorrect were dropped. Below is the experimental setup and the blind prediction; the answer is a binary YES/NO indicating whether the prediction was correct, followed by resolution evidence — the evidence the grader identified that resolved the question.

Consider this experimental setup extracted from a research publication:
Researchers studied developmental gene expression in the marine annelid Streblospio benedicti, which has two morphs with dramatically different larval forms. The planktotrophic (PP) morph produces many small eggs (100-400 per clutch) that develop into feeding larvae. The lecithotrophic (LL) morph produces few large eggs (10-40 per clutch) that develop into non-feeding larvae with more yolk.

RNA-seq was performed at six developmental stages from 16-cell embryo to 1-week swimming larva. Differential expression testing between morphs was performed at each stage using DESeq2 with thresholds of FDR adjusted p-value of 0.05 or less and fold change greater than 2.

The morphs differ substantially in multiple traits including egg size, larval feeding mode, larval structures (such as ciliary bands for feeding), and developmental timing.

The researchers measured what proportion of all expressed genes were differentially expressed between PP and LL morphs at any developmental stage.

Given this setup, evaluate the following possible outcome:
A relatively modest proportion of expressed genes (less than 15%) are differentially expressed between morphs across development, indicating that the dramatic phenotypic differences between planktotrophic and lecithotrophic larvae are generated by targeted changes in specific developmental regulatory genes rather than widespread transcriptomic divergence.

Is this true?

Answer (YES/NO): NO